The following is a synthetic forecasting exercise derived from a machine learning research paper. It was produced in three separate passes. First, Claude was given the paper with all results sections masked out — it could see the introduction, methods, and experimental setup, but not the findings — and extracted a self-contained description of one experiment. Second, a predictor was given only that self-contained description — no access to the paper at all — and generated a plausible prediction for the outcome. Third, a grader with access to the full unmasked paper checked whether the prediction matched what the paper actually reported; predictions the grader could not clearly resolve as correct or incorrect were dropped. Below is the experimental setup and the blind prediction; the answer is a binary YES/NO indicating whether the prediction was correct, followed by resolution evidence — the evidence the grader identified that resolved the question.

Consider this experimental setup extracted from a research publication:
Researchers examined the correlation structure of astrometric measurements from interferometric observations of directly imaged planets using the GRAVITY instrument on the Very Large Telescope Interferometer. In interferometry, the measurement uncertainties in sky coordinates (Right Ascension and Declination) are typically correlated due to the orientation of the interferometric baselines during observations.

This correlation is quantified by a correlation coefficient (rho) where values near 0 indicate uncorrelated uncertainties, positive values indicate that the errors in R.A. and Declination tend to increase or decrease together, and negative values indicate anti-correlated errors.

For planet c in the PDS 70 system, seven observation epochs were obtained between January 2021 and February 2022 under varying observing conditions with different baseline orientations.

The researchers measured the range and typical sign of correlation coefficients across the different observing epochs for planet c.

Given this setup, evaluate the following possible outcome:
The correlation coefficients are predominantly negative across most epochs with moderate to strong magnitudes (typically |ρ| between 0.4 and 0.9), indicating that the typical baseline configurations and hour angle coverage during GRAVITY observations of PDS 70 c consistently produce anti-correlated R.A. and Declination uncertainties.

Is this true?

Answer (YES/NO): NO